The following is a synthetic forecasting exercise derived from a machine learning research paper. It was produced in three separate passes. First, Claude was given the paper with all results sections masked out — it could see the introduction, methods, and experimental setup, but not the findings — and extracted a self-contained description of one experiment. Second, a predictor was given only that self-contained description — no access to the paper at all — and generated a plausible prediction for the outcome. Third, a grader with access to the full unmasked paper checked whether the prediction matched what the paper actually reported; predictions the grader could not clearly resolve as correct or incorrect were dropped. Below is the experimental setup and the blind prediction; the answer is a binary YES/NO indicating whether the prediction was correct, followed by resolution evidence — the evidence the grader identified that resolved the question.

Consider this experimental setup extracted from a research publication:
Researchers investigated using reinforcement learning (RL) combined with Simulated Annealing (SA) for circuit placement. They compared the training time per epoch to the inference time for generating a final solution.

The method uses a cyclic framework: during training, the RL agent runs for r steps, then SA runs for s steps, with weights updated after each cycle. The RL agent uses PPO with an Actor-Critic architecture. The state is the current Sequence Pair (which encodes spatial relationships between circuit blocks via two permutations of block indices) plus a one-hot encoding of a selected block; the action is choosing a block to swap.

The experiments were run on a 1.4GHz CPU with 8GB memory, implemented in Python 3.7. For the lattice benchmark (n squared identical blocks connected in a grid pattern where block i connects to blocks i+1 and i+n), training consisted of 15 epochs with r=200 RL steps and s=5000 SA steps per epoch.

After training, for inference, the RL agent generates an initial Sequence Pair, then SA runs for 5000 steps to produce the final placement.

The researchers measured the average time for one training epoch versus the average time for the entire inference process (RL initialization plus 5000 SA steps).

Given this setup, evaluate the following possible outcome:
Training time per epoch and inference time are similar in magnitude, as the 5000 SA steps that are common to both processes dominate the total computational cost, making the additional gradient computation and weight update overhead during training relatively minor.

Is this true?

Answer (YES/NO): YES